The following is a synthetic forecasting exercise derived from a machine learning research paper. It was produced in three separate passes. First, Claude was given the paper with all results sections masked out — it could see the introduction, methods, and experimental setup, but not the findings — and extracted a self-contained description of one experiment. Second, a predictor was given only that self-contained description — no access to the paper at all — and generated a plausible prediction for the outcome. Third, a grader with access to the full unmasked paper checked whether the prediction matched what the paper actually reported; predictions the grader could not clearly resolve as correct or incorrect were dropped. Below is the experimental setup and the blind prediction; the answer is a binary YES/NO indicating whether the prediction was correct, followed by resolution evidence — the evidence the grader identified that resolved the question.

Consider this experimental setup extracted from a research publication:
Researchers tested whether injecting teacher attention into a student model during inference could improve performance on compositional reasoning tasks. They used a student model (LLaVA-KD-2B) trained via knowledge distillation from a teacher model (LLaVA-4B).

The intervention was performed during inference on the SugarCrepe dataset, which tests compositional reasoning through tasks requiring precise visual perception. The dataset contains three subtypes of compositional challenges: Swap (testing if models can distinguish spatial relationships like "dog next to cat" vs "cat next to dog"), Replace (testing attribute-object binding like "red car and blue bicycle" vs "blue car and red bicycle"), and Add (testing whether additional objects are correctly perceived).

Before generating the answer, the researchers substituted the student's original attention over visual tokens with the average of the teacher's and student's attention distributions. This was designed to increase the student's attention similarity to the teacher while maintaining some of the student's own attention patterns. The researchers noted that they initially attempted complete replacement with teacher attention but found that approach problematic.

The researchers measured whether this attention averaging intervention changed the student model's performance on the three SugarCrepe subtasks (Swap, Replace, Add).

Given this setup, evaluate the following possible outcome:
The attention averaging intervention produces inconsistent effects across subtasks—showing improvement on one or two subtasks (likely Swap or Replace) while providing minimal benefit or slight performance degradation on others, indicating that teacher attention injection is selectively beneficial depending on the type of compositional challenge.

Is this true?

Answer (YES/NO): NO